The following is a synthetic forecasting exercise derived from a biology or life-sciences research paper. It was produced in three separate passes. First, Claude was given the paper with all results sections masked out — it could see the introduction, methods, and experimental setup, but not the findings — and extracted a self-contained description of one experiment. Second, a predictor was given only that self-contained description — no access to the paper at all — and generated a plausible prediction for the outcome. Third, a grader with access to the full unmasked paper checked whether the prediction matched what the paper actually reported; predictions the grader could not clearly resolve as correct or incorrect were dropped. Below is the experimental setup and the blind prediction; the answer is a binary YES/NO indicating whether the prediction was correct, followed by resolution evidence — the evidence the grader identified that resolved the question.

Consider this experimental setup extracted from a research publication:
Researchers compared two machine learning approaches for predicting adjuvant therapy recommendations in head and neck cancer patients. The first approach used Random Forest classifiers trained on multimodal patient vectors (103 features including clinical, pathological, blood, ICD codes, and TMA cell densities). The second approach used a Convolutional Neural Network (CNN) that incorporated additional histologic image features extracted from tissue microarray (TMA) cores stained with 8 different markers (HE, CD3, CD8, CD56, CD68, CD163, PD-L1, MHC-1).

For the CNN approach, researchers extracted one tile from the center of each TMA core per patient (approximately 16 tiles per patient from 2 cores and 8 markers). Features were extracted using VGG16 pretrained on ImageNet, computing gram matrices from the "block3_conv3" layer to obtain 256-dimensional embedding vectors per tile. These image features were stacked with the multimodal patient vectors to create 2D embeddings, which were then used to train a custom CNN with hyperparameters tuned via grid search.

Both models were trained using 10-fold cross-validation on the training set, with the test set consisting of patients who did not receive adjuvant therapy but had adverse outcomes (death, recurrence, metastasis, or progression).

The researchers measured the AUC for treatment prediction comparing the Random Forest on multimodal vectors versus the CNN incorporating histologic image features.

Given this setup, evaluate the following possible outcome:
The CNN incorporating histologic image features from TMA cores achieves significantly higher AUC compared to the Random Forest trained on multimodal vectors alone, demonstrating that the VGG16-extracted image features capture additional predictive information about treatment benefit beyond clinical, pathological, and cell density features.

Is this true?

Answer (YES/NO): NO